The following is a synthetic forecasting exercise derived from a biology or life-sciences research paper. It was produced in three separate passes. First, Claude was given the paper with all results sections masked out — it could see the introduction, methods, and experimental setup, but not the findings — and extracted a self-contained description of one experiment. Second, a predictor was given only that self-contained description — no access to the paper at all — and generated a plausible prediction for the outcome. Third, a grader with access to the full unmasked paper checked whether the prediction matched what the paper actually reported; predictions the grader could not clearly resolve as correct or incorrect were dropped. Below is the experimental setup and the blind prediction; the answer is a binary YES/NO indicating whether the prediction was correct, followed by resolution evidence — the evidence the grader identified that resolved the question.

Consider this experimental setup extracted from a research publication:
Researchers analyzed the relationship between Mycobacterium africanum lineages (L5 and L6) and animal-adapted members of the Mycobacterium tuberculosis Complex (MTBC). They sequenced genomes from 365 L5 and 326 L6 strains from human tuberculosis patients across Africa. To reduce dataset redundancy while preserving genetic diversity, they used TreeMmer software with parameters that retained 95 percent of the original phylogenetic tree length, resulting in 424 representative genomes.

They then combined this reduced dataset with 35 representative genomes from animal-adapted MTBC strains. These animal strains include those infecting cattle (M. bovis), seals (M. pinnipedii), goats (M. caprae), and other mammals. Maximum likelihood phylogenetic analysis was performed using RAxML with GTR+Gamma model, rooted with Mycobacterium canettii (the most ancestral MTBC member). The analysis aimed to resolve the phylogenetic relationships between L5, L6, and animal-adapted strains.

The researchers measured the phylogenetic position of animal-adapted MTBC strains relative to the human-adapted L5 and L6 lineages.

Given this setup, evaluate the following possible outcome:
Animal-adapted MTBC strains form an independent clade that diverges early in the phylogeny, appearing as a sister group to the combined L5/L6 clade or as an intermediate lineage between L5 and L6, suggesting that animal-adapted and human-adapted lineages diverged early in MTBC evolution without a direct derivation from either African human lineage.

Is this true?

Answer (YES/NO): NO